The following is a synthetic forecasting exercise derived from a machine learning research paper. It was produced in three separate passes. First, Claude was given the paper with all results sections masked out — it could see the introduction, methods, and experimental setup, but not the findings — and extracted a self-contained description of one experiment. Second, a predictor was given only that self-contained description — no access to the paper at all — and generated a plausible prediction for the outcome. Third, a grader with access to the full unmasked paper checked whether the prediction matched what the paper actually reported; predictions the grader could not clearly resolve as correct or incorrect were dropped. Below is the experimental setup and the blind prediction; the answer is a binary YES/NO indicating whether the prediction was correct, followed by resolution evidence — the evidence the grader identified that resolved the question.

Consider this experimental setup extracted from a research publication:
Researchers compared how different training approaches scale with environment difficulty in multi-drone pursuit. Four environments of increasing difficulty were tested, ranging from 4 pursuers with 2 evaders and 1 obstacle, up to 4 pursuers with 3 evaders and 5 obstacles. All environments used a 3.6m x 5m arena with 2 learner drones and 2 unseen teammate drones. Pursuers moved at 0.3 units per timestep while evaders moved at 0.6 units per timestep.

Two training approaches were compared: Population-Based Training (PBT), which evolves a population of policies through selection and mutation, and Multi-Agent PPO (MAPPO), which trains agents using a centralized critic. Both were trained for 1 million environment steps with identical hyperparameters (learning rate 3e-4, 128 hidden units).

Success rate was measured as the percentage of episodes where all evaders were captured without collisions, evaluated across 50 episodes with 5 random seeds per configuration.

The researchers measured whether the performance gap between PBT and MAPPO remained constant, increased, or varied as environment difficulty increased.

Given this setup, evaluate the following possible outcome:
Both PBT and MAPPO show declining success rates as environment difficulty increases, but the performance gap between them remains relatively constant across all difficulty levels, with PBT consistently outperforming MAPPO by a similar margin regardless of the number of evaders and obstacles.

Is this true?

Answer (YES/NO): NO